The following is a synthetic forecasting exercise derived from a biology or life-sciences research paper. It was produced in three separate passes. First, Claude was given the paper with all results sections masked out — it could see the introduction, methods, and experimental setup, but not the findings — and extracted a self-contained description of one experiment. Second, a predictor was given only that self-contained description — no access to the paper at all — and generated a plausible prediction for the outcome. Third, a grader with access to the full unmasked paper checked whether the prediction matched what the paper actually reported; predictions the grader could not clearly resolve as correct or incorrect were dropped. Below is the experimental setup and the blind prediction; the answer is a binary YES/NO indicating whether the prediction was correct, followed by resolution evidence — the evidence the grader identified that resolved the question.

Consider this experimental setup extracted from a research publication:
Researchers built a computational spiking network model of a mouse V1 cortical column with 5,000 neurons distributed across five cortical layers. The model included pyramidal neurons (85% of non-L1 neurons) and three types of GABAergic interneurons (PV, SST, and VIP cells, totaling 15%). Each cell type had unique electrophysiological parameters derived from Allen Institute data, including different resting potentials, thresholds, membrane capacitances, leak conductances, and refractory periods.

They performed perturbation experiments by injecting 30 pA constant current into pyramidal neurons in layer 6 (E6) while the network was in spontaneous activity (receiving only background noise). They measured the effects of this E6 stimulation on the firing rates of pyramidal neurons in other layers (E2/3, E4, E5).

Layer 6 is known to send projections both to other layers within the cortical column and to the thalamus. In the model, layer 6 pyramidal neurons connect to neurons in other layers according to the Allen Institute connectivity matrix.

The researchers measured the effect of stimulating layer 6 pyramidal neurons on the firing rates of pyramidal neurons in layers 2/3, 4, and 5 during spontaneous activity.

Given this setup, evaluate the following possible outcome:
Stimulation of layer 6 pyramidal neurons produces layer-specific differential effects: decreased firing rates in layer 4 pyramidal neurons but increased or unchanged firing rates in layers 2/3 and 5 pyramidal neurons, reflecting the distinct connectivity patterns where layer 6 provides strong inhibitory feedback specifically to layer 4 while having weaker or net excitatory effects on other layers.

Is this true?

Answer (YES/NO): NO